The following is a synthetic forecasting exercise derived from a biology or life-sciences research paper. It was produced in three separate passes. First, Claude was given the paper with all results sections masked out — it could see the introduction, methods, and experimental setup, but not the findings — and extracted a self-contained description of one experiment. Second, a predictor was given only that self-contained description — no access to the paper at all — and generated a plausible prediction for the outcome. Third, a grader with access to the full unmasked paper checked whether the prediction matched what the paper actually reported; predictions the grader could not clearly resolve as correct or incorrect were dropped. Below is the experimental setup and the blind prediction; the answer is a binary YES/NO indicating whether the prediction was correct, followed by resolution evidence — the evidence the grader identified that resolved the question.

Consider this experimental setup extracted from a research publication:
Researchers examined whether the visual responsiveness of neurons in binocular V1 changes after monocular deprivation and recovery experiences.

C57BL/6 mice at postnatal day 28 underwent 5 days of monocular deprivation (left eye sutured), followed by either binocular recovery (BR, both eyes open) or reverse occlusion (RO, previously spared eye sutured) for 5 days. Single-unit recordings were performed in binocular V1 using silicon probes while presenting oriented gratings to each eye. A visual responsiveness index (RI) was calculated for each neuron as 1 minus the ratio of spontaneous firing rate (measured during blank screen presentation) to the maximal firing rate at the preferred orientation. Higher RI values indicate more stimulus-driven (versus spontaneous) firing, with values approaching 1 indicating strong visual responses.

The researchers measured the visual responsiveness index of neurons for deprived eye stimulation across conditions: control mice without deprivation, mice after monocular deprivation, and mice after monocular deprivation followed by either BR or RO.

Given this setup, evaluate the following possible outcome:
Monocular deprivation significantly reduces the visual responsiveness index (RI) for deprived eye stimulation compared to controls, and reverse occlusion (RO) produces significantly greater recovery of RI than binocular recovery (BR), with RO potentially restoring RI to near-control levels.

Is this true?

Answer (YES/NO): NO